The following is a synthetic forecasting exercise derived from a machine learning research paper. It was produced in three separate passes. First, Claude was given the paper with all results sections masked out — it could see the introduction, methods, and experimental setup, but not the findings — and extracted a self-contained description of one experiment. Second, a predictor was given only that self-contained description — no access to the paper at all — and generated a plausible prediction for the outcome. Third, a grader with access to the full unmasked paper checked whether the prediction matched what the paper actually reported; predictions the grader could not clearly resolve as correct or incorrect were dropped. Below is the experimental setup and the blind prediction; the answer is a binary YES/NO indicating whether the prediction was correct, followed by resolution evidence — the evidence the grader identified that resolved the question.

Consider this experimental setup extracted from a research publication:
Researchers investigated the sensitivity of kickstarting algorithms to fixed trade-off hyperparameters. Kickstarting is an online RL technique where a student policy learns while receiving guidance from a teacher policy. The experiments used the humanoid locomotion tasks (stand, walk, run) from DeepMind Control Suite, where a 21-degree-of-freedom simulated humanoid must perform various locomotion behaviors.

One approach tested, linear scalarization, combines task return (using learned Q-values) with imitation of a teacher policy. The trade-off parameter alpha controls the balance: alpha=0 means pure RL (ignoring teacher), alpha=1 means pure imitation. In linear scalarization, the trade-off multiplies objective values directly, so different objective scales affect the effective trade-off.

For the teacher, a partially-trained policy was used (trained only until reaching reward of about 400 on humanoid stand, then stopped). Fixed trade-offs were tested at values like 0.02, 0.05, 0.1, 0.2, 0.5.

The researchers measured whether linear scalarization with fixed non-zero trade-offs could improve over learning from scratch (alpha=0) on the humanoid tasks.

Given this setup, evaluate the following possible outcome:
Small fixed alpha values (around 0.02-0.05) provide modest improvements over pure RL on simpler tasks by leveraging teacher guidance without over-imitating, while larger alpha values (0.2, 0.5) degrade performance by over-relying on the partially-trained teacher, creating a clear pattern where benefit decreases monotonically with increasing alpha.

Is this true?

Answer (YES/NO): NO